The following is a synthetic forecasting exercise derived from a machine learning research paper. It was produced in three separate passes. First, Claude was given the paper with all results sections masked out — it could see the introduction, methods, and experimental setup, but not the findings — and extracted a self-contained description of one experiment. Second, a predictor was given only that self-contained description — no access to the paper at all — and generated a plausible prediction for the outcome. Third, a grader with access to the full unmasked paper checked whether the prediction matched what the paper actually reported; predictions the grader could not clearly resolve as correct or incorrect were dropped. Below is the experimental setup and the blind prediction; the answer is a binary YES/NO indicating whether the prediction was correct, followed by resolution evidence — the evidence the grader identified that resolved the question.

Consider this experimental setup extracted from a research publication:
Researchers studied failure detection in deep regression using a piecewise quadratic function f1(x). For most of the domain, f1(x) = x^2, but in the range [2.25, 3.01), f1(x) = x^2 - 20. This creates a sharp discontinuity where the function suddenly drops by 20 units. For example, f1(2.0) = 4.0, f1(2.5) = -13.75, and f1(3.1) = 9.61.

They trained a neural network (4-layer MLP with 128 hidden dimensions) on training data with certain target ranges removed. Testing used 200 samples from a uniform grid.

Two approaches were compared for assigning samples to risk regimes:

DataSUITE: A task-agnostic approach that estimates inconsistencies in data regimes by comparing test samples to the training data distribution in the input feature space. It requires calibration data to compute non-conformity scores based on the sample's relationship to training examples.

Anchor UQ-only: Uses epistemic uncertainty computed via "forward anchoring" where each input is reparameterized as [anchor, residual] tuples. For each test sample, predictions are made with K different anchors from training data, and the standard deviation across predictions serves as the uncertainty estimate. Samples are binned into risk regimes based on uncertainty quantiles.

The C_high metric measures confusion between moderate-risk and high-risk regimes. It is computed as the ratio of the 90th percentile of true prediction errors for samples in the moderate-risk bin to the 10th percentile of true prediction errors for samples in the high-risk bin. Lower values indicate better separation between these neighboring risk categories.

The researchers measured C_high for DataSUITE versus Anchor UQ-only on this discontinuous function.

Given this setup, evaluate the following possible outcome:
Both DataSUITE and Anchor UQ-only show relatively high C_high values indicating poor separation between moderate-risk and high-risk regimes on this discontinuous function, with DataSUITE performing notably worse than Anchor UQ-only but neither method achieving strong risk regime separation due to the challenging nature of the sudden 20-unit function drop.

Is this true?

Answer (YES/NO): NO